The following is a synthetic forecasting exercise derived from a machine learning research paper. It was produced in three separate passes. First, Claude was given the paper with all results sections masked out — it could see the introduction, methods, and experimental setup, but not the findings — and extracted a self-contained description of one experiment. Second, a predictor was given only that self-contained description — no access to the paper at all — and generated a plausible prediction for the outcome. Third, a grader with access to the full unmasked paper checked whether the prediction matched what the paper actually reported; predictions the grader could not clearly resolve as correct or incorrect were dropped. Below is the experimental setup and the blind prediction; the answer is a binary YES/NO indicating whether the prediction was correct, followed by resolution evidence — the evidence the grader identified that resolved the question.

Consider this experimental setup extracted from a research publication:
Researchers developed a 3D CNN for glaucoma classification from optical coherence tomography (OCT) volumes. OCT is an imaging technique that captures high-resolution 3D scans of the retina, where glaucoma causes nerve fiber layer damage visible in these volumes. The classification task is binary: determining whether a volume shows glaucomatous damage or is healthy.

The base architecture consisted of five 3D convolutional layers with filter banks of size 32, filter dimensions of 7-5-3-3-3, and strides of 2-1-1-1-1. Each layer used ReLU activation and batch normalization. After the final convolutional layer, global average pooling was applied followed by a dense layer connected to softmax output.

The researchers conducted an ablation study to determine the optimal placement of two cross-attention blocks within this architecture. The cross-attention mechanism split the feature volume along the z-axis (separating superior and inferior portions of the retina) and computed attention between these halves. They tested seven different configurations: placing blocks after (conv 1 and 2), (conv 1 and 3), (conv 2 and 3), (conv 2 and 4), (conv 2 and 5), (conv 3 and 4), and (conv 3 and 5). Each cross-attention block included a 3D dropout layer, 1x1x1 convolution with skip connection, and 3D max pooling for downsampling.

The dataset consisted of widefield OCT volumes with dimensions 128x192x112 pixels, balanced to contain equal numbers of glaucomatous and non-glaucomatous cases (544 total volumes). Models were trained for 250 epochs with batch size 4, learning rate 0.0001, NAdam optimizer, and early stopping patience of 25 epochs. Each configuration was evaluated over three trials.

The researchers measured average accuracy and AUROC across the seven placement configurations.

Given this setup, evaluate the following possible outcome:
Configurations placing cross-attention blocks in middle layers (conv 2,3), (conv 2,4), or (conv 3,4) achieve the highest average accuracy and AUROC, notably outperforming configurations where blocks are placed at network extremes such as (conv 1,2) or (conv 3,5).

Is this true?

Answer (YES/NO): NO